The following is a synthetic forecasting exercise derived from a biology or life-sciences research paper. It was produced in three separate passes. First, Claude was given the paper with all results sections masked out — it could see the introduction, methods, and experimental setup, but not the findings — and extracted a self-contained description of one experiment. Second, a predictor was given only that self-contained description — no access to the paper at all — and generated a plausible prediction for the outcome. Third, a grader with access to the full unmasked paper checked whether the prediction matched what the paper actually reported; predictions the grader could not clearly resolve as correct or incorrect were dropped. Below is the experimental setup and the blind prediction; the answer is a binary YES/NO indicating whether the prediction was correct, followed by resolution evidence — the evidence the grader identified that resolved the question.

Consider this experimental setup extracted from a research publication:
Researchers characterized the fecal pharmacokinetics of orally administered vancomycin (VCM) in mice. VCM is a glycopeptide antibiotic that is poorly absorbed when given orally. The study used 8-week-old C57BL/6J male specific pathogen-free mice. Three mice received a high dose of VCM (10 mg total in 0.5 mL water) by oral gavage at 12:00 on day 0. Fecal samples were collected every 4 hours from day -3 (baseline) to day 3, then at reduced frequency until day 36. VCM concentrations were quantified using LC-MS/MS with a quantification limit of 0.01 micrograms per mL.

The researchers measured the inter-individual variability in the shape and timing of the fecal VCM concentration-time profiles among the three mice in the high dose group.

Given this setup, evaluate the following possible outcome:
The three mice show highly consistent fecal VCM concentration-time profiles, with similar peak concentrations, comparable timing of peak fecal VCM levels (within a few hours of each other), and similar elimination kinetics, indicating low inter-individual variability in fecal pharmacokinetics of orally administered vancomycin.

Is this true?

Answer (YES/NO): NO